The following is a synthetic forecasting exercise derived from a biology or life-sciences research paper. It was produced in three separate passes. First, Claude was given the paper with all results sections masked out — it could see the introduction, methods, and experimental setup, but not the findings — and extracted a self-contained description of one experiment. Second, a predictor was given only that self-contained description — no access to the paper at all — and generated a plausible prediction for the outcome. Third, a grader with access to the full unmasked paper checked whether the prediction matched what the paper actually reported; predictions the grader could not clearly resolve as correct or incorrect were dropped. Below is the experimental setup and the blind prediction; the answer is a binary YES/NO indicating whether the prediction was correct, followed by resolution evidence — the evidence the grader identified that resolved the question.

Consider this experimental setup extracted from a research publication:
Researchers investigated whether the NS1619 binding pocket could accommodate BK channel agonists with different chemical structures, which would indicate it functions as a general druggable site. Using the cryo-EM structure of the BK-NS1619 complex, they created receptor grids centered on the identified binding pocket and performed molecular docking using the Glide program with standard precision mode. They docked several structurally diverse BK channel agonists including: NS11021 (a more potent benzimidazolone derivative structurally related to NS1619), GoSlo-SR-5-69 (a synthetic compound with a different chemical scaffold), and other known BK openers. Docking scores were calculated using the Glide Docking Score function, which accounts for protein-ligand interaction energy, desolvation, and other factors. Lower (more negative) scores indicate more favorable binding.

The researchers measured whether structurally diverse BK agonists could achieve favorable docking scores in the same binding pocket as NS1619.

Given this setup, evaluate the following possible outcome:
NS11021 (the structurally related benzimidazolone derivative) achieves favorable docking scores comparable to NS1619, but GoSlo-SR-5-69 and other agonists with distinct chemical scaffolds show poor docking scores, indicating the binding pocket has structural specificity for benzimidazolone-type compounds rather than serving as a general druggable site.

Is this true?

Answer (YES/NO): NO